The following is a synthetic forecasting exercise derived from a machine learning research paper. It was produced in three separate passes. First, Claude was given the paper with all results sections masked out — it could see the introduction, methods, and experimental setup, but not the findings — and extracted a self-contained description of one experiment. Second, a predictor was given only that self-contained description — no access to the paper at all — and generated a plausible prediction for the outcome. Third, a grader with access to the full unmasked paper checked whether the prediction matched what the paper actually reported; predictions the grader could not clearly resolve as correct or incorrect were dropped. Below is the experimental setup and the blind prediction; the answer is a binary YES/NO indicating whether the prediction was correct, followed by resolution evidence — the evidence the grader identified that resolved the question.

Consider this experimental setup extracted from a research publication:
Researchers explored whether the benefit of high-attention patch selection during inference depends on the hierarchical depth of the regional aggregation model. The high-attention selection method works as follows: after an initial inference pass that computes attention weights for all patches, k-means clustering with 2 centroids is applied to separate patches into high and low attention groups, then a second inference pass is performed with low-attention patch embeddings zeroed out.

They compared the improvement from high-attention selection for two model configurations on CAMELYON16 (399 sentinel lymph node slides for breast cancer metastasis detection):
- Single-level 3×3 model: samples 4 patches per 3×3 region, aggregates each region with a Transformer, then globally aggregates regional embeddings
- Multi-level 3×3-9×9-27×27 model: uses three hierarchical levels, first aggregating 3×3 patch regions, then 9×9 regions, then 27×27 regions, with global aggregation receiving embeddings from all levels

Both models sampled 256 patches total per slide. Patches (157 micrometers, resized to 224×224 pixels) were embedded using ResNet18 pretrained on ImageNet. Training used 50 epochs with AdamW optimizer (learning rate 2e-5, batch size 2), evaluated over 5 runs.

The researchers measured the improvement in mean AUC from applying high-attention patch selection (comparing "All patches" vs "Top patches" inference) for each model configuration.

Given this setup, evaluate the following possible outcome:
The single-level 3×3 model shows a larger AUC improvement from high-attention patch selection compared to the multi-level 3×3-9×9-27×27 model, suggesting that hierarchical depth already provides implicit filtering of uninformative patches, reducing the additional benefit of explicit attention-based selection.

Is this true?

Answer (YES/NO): YES